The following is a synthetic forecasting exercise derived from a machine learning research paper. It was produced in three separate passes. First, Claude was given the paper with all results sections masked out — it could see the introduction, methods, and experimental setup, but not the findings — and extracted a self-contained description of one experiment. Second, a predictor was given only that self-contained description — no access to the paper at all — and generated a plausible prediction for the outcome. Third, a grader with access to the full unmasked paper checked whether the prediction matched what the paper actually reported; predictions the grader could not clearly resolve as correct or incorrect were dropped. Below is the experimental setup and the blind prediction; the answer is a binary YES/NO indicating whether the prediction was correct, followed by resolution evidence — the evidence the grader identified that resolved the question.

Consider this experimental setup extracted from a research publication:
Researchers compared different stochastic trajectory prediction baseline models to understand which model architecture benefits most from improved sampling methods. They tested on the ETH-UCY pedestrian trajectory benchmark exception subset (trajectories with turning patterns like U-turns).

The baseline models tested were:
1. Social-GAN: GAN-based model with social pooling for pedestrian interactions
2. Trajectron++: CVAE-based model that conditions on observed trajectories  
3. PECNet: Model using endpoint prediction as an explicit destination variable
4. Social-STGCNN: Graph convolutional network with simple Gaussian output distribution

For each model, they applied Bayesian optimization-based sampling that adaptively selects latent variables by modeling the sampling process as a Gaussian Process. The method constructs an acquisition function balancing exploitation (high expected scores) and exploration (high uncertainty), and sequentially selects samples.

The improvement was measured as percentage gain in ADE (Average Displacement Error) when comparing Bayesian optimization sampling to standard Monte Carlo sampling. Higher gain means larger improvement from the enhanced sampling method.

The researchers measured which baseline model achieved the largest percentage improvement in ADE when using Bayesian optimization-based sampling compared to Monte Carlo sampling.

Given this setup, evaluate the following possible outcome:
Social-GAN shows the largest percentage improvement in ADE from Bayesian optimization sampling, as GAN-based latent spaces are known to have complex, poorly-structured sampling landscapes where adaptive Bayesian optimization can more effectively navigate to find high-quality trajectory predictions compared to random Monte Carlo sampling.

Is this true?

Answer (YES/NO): NO